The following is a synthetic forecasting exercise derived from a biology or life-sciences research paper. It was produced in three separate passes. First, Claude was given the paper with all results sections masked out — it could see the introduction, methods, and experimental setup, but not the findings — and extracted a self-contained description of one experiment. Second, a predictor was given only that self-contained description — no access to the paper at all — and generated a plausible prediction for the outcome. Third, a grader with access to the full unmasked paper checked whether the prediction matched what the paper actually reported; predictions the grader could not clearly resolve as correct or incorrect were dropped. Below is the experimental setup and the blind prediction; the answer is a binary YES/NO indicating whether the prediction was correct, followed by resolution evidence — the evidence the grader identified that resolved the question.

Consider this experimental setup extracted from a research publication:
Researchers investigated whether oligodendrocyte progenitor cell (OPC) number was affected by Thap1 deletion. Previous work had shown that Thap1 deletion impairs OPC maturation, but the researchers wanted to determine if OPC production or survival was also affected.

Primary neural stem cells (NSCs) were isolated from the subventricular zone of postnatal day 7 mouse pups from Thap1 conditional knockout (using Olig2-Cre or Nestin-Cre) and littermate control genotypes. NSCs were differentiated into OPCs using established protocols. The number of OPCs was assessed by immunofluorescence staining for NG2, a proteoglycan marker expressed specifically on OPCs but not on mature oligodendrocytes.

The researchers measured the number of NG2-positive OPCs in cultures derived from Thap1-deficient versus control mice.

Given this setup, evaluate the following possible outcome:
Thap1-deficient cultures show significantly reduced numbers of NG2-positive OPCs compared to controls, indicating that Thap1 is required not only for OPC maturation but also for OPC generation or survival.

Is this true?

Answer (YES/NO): NO